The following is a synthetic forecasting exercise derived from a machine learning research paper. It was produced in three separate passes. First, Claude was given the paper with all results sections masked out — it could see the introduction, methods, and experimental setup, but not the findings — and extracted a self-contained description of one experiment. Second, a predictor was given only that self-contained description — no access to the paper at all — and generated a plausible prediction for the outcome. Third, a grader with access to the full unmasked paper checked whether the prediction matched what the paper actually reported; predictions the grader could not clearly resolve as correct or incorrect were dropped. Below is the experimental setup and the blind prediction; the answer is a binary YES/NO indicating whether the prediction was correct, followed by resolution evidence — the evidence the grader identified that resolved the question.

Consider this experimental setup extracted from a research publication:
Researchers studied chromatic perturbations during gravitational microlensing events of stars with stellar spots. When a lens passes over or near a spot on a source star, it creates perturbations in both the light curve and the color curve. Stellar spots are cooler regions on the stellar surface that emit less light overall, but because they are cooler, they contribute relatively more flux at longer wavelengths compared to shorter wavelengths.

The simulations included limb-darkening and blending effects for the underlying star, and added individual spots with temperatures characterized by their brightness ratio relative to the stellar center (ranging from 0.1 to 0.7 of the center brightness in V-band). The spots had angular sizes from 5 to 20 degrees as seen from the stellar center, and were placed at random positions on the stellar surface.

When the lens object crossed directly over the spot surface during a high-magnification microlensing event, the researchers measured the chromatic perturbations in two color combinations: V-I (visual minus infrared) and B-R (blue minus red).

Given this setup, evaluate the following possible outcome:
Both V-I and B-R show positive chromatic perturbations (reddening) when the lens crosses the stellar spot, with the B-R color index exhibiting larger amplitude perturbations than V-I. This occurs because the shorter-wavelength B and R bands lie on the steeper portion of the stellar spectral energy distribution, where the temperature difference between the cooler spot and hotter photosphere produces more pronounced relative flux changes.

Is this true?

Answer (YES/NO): NO